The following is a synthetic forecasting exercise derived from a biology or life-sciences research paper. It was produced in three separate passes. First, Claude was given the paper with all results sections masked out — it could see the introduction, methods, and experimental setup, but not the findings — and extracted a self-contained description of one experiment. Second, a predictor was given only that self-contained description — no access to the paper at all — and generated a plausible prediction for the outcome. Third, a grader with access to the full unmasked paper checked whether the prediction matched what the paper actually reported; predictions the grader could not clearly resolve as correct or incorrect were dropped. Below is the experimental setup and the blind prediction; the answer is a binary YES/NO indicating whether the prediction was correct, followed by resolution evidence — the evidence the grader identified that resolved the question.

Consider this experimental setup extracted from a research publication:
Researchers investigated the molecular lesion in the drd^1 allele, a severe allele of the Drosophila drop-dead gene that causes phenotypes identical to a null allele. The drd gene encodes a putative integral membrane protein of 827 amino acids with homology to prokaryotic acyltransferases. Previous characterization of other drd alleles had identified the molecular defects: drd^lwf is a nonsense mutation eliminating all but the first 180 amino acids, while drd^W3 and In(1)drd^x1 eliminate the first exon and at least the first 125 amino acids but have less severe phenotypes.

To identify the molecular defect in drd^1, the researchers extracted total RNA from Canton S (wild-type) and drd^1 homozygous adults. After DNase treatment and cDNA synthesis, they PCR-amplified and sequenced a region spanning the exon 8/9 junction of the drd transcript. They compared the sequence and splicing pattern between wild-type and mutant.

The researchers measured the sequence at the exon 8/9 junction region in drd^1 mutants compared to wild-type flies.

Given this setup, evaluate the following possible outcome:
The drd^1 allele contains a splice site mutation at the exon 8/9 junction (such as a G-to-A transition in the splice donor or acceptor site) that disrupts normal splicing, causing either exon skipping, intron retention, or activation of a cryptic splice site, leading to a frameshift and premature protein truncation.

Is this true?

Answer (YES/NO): NO